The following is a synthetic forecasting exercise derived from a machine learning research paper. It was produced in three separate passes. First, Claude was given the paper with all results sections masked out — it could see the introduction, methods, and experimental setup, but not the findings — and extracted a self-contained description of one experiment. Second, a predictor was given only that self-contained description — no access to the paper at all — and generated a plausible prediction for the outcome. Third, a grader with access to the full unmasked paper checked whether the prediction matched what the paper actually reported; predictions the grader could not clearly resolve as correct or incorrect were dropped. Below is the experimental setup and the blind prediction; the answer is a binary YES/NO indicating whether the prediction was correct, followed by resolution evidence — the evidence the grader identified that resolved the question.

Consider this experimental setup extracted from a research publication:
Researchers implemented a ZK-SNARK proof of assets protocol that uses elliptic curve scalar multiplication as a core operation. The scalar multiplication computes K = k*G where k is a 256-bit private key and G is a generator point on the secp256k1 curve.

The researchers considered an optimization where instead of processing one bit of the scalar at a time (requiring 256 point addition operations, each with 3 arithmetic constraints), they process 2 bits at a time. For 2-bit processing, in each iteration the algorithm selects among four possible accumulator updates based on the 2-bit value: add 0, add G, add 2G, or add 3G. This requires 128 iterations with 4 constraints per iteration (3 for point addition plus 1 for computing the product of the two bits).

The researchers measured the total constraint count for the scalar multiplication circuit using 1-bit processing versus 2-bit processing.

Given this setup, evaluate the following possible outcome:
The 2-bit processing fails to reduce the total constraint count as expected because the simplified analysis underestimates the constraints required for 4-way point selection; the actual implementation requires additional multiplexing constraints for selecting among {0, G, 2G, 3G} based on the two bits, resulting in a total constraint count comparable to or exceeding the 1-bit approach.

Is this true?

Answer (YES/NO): NO